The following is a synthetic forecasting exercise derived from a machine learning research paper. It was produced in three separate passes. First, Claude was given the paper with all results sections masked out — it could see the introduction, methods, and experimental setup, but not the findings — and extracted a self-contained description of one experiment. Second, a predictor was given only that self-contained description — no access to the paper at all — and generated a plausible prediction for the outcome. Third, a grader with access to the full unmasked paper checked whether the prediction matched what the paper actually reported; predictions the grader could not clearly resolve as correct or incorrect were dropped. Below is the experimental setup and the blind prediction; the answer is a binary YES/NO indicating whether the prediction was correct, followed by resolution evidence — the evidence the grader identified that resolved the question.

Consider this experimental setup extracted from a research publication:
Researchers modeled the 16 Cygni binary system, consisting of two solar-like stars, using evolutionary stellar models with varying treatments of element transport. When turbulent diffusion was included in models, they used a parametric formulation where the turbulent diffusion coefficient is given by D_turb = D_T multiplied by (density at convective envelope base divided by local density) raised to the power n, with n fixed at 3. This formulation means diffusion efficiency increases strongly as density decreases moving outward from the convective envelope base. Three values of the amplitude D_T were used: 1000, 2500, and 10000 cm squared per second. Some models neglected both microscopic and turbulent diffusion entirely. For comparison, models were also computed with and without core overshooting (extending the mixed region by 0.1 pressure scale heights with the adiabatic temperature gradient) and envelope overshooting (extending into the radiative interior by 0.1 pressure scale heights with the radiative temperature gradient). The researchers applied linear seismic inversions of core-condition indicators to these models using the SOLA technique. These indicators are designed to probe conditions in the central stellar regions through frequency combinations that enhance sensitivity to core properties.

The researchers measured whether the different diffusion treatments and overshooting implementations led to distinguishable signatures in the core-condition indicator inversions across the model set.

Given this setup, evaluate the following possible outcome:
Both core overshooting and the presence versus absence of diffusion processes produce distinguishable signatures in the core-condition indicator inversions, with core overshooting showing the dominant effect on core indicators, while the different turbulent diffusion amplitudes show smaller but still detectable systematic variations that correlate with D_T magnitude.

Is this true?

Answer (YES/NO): NO